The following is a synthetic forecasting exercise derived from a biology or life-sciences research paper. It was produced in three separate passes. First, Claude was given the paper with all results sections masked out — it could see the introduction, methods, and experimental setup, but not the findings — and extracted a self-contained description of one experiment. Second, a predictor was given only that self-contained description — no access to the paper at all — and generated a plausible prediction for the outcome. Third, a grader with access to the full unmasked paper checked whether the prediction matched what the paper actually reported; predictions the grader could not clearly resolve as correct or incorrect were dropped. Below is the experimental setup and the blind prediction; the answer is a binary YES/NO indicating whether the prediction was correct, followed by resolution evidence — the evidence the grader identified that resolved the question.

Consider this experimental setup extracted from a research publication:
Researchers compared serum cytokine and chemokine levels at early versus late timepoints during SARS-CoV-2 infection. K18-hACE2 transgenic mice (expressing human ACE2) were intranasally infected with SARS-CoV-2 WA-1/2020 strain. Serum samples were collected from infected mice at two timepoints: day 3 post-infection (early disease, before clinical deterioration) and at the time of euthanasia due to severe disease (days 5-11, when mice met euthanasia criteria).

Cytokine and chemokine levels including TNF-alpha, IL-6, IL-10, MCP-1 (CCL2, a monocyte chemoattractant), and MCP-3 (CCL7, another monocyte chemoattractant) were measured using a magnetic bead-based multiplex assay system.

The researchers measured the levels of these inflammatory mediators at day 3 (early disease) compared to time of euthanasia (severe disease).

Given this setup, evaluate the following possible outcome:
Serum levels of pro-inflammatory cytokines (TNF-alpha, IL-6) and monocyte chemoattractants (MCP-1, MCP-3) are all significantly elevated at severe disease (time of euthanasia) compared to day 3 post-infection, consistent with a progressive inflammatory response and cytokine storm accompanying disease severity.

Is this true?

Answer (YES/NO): NO